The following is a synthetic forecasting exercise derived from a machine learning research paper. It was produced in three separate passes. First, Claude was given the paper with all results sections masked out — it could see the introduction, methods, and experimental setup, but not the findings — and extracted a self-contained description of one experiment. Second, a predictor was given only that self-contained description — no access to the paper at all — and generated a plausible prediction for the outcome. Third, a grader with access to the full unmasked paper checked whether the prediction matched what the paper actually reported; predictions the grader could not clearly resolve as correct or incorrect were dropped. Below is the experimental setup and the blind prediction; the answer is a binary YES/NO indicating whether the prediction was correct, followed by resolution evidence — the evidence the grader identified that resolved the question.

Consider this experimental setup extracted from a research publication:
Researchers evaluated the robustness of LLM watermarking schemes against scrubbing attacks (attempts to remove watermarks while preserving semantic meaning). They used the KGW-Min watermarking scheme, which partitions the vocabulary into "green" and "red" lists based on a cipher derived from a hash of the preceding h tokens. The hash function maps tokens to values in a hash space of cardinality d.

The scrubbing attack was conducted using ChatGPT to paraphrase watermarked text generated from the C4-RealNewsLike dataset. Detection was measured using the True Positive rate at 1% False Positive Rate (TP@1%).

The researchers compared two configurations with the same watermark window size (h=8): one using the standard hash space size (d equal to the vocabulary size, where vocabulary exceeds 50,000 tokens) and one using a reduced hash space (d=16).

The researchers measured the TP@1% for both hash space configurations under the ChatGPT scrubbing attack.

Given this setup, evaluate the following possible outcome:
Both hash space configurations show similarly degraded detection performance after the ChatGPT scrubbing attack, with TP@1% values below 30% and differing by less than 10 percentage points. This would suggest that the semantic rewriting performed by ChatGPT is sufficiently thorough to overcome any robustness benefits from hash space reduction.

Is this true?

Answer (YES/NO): NO